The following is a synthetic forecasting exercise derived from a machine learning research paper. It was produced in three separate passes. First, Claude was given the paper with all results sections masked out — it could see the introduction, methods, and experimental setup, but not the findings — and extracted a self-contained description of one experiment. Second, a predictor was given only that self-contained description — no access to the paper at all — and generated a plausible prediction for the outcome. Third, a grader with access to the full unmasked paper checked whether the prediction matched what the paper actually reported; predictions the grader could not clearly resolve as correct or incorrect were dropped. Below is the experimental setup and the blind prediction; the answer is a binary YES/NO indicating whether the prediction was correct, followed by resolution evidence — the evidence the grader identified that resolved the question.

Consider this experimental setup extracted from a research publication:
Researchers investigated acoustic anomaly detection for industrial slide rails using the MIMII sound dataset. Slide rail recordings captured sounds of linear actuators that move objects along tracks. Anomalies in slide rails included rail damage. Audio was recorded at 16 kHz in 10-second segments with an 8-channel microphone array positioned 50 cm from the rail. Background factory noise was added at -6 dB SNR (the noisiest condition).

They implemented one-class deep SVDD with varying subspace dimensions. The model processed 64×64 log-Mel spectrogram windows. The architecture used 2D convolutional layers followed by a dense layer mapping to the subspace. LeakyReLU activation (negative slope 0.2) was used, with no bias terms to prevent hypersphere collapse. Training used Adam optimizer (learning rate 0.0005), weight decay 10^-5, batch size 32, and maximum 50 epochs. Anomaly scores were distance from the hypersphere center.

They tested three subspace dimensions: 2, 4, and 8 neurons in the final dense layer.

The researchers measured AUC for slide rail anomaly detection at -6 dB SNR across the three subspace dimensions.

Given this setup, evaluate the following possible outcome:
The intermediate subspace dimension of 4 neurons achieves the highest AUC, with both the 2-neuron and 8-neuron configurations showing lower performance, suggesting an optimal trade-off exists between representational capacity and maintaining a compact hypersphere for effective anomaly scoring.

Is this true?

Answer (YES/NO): YES